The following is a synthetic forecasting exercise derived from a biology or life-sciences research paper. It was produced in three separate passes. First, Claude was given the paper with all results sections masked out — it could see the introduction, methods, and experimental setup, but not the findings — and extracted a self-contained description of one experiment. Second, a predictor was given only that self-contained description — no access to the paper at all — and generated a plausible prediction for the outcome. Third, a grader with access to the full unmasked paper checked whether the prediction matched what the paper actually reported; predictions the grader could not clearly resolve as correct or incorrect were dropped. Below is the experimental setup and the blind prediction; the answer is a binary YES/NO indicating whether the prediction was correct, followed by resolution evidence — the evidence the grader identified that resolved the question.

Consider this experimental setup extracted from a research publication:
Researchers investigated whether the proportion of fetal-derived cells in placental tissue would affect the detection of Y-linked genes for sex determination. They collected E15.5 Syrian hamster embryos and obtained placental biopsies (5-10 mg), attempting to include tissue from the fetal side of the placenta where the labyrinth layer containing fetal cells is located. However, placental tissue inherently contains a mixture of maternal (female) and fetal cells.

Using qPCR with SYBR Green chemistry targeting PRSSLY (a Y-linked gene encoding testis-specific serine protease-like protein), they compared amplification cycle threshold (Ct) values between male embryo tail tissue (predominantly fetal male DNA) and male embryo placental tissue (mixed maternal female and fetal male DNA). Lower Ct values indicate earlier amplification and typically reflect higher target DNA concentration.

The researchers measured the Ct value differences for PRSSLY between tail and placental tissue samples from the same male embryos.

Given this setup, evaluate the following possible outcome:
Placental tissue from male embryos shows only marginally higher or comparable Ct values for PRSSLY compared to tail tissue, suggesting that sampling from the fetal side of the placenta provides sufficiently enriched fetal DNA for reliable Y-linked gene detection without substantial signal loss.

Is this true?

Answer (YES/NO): NO